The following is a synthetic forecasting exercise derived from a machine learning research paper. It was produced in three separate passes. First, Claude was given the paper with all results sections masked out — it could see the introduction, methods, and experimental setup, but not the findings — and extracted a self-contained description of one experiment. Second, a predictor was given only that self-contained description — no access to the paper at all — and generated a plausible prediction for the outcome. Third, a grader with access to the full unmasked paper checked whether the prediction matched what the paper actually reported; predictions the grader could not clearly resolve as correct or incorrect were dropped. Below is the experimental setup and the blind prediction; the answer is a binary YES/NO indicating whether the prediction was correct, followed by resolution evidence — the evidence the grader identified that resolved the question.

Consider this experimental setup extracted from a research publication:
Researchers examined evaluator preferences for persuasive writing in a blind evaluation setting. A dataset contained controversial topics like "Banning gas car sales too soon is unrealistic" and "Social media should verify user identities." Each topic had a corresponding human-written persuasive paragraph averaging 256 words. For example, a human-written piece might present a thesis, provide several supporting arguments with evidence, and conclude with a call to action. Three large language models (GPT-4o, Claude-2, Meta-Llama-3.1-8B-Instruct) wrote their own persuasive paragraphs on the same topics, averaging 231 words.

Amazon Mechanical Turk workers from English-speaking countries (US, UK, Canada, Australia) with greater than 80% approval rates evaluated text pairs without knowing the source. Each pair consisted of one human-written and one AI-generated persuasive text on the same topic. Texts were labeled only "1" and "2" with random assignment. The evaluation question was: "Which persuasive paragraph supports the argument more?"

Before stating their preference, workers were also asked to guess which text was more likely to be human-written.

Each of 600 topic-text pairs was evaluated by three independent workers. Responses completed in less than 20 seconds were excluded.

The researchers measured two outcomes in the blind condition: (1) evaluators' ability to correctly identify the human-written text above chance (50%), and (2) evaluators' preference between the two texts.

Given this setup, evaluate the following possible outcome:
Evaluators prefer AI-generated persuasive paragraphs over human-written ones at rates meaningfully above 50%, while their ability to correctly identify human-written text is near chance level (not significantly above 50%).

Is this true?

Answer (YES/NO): NO